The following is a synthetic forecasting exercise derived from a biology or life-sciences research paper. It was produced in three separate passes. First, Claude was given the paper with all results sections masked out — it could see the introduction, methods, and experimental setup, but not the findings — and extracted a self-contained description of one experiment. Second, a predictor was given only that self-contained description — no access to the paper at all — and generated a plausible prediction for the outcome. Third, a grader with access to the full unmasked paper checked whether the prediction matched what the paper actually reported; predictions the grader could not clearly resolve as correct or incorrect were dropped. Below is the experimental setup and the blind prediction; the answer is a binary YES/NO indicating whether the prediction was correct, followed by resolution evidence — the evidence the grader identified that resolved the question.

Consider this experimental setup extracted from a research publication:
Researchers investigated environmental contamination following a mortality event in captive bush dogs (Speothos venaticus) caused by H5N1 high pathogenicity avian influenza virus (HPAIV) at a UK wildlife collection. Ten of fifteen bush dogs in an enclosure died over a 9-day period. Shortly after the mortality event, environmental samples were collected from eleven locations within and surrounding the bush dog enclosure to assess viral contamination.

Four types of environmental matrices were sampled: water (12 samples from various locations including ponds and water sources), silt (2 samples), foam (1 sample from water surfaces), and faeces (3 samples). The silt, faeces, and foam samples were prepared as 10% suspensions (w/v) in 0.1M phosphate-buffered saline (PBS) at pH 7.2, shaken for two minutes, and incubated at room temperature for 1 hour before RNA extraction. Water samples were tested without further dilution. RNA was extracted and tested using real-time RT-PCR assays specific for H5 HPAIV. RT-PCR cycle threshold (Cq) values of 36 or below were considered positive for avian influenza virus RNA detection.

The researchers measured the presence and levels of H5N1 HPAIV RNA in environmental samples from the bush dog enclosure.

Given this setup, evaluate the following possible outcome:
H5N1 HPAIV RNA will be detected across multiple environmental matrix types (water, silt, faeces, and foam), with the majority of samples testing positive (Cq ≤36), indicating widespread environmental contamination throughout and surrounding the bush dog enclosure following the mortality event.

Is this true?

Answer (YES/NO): NO